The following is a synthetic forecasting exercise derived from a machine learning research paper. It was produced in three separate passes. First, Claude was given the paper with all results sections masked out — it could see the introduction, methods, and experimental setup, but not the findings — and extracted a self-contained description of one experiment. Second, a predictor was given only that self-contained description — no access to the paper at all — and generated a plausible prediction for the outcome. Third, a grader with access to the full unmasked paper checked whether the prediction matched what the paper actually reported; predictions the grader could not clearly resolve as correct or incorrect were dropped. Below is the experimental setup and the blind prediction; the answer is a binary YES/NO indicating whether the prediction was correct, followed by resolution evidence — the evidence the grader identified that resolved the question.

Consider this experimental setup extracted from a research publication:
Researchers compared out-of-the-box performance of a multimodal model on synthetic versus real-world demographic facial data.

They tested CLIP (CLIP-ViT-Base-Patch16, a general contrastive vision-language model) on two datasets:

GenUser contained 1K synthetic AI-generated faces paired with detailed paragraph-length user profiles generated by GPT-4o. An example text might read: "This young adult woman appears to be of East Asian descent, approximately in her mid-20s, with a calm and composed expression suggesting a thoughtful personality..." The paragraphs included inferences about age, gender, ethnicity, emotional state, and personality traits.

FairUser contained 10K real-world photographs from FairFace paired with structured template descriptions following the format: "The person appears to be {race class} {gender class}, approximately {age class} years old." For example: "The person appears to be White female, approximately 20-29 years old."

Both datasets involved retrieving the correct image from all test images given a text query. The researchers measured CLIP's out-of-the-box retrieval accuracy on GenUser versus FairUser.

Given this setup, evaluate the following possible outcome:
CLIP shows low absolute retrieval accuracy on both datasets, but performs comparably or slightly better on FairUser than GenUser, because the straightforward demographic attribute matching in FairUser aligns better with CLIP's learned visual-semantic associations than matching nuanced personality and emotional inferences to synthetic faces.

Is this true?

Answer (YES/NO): NO